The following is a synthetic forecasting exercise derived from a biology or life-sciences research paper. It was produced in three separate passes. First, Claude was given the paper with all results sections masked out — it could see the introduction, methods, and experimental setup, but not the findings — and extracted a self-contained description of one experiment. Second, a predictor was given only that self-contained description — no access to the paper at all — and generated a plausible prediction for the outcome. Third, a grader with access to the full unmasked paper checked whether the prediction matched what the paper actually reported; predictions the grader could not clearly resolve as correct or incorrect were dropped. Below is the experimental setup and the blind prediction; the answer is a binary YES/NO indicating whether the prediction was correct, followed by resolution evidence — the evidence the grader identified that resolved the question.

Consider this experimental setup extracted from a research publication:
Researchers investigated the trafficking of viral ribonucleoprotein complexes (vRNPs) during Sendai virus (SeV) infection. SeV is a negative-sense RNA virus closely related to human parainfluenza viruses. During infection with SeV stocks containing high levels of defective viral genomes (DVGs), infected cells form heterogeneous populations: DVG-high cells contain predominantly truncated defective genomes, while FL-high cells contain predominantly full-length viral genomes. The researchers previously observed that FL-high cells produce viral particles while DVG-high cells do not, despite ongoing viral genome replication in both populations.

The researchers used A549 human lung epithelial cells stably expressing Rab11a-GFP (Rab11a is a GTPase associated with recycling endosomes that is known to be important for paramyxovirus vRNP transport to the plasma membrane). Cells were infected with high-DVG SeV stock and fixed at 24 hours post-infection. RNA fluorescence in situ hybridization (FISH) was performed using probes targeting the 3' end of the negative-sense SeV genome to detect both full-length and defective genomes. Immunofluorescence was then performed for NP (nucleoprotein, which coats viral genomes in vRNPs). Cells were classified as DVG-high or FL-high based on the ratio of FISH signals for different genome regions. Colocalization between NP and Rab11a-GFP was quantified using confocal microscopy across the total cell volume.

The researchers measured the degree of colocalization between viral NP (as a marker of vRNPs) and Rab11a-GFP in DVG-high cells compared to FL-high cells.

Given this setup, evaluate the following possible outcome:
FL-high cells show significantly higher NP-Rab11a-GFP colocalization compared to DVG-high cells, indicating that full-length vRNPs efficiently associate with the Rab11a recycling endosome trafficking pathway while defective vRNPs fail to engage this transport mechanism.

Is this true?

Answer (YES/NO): YES